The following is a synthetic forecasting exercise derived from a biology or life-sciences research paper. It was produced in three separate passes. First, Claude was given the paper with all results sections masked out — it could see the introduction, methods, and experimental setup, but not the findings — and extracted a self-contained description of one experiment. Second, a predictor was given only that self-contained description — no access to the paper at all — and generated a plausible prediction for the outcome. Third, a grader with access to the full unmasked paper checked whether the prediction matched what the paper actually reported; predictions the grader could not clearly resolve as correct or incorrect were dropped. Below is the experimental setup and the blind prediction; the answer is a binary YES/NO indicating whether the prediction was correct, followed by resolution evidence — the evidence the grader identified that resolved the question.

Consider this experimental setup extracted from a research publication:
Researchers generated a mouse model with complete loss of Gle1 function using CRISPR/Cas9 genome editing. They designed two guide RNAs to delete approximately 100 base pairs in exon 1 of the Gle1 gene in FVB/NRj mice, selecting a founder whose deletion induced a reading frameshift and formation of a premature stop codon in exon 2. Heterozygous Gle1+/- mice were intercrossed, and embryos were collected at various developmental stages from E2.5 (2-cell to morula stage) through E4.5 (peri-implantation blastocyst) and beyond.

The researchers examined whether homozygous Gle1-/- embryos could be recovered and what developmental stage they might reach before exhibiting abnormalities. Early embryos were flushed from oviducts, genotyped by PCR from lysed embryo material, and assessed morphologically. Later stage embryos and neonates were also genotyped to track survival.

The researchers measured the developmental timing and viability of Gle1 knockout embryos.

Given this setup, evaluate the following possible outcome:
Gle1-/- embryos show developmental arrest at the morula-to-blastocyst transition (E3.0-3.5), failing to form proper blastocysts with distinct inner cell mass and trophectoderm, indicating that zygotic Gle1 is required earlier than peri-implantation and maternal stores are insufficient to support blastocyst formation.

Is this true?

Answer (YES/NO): NO